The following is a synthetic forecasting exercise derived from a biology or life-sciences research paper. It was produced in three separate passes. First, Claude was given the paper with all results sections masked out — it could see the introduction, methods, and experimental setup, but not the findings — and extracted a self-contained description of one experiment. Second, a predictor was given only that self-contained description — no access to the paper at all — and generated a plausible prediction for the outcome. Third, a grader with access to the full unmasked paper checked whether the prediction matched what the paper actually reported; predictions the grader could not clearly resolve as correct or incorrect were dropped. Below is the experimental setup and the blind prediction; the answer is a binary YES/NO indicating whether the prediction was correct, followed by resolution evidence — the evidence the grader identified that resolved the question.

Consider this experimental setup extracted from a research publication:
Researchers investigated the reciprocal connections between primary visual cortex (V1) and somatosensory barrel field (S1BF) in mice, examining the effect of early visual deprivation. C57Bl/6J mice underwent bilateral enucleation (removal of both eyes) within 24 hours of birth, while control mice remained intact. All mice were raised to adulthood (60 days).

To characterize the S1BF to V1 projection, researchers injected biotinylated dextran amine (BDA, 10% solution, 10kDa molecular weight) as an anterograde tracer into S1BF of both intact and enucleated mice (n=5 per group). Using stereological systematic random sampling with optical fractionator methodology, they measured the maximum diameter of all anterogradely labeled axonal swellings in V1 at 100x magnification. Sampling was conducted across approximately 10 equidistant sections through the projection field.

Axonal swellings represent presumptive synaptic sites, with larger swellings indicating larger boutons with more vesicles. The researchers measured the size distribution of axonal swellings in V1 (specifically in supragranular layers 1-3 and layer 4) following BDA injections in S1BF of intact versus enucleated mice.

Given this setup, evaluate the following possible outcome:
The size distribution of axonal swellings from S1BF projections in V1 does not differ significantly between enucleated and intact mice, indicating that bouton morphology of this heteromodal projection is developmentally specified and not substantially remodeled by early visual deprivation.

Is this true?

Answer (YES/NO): NO